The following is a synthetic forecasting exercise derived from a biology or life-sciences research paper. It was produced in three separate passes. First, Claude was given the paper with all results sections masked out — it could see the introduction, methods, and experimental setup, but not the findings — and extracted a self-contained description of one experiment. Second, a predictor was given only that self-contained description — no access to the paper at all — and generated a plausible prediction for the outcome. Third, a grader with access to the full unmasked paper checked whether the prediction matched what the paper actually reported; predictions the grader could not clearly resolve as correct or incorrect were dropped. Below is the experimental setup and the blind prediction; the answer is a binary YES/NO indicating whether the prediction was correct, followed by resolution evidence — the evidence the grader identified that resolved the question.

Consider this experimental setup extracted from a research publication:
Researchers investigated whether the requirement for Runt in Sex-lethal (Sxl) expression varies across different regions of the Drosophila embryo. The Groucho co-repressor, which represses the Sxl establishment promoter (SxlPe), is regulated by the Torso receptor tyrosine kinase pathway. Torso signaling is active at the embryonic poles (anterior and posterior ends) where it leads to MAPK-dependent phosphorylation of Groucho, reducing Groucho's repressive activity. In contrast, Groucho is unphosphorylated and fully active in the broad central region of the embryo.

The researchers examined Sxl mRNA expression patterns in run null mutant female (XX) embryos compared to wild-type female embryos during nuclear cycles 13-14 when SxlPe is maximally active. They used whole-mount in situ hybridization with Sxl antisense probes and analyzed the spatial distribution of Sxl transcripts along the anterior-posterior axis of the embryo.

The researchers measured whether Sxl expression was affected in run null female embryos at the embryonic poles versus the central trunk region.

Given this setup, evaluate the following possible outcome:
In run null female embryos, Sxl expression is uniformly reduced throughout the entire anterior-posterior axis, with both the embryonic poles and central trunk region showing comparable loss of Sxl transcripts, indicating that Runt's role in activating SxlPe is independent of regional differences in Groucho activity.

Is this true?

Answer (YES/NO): NO